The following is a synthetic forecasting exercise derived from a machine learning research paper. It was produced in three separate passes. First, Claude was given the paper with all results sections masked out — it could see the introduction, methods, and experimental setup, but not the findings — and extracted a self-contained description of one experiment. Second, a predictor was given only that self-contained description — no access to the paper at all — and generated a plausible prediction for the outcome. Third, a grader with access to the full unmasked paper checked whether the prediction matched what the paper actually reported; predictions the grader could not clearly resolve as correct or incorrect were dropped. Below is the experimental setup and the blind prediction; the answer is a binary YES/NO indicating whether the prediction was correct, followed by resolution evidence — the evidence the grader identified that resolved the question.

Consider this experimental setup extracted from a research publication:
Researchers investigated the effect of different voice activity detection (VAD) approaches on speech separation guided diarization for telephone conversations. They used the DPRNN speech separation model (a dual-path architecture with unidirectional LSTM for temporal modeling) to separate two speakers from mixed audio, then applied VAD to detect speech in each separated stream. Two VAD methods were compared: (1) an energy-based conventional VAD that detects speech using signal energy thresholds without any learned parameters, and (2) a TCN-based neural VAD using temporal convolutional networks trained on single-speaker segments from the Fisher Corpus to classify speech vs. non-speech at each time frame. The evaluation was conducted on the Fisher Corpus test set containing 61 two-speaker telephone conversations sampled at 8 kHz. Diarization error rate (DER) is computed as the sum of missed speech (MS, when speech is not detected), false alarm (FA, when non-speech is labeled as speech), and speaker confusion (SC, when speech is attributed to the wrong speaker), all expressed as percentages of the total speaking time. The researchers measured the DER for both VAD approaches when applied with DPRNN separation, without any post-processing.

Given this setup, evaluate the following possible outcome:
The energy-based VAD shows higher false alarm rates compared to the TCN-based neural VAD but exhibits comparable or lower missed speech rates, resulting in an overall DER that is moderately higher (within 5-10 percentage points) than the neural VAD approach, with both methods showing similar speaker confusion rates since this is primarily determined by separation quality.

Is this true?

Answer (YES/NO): NO